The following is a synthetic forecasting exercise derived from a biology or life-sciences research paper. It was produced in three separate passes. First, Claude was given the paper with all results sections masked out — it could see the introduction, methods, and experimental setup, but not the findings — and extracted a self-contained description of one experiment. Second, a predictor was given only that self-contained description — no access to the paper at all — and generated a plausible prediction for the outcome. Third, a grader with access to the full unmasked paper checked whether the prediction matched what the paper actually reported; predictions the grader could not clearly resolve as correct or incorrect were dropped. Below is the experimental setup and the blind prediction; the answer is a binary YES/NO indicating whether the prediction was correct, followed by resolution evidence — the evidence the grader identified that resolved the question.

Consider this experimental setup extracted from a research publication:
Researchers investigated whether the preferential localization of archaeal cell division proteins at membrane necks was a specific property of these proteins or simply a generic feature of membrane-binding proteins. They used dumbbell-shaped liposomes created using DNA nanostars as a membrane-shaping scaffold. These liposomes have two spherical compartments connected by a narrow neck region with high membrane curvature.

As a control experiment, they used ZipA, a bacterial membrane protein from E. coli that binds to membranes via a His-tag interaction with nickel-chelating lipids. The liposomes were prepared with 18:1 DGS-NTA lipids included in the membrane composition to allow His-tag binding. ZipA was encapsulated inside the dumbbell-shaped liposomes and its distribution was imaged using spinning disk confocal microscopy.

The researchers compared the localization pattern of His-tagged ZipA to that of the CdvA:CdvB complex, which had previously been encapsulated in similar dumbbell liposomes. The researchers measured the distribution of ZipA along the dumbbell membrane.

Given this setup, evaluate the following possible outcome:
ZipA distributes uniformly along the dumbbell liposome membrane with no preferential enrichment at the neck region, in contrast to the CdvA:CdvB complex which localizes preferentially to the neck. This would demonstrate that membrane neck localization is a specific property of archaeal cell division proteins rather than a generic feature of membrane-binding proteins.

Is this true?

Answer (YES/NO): YES